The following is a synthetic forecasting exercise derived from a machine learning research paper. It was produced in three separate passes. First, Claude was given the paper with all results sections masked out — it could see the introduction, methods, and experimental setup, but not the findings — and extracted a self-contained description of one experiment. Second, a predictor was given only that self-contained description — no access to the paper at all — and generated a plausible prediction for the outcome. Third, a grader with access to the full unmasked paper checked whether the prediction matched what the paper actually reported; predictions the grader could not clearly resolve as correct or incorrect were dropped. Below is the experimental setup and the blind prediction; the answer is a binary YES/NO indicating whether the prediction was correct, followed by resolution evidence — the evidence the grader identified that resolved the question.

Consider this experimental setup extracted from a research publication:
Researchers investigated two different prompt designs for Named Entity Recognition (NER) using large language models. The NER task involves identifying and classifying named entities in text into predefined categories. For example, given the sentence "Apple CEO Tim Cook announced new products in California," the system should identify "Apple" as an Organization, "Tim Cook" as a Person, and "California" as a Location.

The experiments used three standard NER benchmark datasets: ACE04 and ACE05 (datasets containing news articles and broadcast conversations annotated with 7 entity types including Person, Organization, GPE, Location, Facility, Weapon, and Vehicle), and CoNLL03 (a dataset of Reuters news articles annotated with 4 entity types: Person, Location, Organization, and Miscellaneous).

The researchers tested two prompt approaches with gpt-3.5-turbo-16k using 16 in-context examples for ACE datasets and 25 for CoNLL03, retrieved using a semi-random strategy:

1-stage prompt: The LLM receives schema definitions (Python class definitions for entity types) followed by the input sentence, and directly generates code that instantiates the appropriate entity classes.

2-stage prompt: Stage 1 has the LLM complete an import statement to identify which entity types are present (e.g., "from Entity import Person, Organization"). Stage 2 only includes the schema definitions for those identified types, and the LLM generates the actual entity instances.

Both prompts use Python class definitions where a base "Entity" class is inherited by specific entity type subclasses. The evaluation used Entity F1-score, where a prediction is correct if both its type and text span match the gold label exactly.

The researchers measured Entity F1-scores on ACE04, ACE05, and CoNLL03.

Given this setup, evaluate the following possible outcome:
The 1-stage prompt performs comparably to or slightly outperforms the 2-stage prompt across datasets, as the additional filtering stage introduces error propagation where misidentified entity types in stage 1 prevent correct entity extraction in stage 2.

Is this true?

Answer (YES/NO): YES